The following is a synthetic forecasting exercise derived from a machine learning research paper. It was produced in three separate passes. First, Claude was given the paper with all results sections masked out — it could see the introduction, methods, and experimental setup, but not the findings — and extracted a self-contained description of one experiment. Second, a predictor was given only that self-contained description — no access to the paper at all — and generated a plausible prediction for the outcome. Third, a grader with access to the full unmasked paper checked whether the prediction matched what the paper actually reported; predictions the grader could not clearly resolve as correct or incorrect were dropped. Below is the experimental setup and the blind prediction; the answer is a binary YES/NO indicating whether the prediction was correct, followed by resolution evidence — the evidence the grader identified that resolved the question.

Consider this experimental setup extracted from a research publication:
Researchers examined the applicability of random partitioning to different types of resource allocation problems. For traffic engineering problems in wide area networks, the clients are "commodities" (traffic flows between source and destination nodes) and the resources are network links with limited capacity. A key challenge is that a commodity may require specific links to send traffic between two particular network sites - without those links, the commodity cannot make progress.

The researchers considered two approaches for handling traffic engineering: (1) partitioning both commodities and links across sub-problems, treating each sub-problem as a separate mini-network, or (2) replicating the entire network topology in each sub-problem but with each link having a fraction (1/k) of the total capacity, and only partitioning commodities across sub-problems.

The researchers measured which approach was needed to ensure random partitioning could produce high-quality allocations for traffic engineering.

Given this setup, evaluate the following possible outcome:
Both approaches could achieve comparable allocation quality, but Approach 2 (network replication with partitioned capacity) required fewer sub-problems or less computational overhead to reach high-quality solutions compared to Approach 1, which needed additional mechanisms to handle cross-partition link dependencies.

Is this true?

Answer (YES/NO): NO